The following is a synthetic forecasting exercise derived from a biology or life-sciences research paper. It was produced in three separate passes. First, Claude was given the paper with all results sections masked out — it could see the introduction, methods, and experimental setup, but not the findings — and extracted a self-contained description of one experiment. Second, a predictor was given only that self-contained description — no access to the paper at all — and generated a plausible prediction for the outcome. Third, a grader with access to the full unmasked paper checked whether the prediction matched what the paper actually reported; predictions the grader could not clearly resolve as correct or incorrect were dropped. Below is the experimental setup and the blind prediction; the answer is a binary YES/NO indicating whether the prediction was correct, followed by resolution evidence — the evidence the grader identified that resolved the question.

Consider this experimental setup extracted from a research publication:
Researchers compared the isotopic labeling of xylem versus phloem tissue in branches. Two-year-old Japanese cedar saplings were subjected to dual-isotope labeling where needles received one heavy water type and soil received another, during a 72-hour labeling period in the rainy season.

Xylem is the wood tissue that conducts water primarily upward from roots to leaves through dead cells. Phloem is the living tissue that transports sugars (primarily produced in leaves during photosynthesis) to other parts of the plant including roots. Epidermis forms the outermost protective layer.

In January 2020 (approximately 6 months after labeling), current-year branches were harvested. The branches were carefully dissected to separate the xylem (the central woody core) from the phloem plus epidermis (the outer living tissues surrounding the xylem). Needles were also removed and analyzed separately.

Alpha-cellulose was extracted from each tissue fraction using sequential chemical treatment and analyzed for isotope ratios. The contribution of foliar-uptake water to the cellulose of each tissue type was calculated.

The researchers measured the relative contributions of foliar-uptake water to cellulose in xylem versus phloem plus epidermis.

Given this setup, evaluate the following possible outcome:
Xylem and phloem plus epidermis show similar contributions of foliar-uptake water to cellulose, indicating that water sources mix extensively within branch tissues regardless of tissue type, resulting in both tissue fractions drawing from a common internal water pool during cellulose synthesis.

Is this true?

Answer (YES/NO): NO